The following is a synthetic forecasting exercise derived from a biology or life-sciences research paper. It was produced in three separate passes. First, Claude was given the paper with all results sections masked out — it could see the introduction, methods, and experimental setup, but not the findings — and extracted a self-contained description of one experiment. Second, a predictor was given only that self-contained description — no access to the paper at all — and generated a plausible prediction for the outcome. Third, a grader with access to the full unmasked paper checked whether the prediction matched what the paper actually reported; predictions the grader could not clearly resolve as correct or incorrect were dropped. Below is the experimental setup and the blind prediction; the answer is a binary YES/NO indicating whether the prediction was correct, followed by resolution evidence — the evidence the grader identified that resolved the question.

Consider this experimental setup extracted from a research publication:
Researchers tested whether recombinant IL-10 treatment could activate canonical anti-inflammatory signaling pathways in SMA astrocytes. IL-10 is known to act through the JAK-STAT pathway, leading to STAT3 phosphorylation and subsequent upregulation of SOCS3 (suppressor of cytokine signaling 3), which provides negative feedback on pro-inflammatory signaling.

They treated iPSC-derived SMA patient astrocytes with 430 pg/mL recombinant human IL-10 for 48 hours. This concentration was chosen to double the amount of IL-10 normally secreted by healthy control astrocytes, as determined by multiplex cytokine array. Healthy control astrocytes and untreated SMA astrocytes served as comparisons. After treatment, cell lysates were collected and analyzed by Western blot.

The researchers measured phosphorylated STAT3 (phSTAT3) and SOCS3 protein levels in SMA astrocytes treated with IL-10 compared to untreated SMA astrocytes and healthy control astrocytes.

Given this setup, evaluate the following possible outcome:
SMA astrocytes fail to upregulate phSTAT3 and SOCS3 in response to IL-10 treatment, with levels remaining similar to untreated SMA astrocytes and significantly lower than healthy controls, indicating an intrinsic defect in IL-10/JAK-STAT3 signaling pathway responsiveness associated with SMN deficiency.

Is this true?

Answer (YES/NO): NO